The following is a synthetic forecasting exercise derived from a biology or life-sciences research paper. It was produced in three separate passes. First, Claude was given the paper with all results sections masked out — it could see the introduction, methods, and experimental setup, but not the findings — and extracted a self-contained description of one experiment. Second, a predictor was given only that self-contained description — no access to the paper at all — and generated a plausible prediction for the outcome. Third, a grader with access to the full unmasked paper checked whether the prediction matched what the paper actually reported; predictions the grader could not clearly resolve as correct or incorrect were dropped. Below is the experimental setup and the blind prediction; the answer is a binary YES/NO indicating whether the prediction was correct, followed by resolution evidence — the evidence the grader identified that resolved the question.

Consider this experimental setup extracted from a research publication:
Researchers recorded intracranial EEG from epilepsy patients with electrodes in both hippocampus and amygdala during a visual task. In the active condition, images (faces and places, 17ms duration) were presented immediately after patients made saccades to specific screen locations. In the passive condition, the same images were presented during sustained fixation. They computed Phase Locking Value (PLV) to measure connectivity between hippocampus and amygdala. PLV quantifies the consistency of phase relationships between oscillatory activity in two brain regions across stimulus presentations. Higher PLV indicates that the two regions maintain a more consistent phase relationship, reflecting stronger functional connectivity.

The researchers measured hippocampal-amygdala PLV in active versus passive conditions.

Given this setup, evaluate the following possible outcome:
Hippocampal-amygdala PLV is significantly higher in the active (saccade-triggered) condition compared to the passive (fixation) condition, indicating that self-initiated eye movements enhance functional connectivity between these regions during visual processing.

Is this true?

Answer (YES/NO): NO